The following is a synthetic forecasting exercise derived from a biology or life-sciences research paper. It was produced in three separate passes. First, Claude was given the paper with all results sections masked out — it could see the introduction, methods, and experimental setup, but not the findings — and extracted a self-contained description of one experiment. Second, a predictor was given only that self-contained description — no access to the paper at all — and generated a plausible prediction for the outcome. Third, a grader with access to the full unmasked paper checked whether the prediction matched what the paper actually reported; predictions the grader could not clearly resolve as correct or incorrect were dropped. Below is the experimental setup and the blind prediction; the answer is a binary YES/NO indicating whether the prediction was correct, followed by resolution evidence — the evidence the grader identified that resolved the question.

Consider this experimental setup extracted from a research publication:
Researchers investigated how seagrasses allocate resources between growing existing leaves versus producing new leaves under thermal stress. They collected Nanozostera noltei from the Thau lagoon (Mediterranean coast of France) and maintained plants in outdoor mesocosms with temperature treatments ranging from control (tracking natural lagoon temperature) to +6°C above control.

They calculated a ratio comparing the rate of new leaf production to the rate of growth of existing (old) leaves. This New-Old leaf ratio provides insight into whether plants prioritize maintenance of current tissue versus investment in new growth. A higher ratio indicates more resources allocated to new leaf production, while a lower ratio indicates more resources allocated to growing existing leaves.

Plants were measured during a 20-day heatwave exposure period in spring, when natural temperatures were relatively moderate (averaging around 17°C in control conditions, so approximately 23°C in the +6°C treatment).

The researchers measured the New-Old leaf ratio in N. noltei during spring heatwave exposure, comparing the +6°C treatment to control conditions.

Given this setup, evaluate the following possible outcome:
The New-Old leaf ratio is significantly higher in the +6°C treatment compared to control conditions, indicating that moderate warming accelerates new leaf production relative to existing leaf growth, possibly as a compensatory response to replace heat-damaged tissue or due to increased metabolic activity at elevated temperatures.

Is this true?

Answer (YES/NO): NO